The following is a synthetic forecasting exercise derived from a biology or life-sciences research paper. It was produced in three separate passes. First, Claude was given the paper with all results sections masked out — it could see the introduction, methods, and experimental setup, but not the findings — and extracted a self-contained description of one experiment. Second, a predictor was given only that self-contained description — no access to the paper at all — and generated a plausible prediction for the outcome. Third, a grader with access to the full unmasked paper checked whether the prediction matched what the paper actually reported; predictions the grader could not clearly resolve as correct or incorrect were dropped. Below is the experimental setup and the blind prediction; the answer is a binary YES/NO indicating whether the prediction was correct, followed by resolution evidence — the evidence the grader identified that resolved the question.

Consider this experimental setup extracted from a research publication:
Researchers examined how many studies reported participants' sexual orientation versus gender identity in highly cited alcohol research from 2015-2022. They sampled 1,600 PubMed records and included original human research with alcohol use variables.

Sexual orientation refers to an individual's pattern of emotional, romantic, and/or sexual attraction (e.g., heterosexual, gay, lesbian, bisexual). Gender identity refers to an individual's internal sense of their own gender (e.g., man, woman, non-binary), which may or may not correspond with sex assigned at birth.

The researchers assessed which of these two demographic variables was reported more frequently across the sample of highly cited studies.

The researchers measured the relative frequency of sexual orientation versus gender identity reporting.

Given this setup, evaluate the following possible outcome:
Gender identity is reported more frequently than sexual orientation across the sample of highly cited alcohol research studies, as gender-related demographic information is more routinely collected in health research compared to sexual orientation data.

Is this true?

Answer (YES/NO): YES